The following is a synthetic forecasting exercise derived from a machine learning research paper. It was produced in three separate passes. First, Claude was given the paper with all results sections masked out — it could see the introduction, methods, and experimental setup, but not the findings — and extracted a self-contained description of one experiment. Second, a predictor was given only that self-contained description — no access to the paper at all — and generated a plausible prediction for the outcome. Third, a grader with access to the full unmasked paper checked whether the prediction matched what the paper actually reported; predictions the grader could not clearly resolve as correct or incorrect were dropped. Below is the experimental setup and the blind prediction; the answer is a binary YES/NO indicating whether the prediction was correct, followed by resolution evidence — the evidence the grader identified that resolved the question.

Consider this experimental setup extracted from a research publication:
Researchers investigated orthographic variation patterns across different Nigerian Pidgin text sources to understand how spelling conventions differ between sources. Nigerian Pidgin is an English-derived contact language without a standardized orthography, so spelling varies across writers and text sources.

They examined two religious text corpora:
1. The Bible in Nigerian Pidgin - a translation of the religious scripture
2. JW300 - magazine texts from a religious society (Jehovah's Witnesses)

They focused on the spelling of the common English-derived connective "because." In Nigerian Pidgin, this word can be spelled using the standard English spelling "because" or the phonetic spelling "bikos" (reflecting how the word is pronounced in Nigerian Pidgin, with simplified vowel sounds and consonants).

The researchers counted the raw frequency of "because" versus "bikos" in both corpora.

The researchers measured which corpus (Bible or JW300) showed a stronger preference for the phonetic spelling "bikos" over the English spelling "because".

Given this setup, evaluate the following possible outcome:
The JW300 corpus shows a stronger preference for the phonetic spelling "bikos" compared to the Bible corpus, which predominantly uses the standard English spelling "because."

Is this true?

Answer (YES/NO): NO